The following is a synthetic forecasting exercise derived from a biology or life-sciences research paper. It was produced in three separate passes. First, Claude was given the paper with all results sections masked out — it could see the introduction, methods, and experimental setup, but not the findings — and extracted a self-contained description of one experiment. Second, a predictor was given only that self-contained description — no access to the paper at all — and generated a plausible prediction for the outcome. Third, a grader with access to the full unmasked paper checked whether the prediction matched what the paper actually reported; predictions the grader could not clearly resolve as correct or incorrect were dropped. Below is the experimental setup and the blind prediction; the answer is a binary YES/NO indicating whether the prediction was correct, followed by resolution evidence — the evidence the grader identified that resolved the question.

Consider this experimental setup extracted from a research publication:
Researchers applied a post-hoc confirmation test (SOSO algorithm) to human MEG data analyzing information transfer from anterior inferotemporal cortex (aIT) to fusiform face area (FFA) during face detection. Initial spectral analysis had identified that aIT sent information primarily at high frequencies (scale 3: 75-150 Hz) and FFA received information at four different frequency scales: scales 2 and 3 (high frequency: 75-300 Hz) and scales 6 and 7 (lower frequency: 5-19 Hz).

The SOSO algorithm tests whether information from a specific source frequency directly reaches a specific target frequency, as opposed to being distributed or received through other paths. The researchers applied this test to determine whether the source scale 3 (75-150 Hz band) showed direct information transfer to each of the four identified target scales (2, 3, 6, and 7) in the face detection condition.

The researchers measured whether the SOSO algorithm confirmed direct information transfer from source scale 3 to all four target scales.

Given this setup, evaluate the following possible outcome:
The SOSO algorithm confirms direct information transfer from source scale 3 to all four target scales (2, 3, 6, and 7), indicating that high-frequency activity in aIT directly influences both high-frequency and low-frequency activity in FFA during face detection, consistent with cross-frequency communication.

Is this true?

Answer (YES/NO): YES